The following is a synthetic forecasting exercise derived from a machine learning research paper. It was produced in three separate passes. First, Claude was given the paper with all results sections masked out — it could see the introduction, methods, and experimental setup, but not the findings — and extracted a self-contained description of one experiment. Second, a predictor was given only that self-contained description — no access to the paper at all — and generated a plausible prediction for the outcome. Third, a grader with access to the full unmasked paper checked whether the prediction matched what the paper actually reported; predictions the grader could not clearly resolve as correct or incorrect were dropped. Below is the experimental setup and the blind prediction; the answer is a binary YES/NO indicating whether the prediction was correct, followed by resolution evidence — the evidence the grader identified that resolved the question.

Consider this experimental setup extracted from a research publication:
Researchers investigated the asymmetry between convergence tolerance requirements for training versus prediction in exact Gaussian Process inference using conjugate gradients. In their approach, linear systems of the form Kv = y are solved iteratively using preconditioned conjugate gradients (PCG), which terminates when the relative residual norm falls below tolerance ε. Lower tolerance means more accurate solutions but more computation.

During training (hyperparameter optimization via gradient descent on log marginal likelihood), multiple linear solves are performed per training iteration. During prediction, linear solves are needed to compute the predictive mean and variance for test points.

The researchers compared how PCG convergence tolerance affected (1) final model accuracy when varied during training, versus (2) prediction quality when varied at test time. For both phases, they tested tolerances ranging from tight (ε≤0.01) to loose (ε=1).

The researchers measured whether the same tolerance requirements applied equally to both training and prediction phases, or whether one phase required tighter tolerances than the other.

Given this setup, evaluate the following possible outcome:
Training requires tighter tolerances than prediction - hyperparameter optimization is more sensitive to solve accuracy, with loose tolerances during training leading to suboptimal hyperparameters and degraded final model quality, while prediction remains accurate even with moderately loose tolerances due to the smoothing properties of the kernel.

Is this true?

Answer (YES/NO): NO